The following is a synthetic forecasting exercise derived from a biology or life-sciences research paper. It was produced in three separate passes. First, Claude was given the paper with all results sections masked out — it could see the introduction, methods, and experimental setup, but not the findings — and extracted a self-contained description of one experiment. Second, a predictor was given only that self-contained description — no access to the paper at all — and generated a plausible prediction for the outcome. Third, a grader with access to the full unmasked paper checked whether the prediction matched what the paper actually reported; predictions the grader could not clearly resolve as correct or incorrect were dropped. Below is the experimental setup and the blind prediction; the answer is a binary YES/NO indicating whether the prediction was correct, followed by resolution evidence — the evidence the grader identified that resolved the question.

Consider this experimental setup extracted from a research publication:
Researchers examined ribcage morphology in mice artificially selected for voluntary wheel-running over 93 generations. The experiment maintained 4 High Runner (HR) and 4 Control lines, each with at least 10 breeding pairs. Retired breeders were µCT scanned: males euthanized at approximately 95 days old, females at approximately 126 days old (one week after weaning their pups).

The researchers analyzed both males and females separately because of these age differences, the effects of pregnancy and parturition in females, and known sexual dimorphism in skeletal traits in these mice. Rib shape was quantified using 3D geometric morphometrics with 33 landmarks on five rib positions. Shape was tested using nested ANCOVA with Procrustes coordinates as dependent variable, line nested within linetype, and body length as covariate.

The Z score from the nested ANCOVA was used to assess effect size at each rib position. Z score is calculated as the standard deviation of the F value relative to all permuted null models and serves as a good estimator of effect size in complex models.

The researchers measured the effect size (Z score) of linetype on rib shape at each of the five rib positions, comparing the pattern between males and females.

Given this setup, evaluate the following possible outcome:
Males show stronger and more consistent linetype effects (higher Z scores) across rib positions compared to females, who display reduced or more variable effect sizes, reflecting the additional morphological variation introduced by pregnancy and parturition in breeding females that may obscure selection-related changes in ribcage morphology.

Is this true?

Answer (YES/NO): NO